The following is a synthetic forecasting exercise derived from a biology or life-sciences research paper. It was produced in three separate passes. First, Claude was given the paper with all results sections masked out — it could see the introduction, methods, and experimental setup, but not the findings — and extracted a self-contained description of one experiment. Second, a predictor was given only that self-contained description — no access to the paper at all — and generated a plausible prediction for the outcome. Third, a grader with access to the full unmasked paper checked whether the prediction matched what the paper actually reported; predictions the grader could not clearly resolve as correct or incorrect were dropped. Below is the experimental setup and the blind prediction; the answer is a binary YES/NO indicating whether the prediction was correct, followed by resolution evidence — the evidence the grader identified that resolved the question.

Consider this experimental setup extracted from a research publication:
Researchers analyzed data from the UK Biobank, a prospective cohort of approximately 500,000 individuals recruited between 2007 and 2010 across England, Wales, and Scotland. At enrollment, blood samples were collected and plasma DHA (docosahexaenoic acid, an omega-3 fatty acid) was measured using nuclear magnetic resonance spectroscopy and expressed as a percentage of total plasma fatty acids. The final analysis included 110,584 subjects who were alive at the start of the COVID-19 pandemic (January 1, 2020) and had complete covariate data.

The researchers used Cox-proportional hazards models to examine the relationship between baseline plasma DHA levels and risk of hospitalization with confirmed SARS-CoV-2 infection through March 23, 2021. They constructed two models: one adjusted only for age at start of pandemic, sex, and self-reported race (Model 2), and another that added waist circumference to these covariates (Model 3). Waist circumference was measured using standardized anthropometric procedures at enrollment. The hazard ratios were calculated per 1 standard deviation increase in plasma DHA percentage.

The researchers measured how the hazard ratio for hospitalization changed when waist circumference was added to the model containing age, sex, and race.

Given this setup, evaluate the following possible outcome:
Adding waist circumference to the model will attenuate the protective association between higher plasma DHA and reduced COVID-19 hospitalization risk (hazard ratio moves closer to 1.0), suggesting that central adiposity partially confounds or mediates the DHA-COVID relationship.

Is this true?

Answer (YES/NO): YES